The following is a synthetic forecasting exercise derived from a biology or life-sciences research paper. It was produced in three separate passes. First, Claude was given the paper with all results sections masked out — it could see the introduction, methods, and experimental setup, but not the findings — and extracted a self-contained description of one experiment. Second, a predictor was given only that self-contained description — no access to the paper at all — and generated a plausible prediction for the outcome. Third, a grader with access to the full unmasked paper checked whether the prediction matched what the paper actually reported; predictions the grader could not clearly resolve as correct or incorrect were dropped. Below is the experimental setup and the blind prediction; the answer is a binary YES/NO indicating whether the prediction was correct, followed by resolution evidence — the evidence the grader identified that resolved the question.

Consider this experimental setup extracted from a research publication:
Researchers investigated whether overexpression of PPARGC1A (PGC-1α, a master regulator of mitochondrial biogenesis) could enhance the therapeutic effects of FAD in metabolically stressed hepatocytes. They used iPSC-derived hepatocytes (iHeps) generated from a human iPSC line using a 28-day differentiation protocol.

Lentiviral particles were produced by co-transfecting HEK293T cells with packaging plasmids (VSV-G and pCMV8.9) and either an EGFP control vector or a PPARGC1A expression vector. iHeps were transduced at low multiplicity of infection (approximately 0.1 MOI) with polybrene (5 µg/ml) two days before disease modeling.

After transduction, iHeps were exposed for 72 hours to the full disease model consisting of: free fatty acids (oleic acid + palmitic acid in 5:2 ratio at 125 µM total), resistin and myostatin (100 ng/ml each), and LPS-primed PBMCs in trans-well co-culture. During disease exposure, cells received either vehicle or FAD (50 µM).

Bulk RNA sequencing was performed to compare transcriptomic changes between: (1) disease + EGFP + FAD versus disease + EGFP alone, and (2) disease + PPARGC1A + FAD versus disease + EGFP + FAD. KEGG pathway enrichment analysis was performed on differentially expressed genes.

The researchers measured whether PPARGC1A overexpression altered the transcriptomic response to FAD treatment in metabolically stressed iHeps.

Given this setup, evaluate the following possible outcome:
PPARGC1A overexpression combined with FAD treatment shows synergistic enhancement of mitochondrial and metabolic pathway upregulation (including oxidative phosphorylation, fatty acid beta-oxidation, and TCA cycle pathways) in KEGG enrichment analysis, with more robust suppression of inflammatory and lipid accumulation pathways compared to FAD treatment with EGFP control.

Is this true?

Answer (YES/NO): YES